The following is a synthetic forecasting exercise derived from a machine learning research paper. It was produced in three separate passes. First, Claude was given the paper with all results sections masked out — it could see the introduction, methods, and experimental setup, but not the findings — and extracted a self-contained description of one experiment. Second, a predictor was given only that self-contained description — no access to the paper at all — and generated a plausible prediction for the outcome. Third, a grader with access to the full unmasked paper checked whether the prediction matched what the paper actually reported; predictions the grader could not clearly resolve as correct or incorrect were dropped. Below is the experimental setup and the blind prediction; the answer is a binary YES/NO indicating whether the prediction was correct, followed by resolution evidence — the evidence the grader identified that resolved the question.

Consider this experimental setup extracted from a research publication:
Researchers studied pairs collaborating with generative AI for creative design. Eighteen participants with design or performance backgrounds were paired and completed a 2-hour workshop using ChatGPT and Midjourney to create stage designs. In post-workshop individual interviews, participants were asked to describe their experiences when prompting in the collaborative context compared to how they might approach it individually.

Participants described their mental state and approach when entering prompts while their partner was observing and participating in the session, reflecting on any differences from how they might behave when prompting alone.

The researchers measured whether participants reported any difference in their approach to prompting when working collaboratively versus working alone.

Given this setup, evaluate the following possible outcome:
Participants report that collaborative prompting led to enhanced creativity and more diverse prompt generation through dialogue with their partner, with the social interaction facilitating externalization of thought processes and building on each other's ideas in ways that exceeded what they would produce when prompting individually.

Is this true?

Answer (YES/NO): NO